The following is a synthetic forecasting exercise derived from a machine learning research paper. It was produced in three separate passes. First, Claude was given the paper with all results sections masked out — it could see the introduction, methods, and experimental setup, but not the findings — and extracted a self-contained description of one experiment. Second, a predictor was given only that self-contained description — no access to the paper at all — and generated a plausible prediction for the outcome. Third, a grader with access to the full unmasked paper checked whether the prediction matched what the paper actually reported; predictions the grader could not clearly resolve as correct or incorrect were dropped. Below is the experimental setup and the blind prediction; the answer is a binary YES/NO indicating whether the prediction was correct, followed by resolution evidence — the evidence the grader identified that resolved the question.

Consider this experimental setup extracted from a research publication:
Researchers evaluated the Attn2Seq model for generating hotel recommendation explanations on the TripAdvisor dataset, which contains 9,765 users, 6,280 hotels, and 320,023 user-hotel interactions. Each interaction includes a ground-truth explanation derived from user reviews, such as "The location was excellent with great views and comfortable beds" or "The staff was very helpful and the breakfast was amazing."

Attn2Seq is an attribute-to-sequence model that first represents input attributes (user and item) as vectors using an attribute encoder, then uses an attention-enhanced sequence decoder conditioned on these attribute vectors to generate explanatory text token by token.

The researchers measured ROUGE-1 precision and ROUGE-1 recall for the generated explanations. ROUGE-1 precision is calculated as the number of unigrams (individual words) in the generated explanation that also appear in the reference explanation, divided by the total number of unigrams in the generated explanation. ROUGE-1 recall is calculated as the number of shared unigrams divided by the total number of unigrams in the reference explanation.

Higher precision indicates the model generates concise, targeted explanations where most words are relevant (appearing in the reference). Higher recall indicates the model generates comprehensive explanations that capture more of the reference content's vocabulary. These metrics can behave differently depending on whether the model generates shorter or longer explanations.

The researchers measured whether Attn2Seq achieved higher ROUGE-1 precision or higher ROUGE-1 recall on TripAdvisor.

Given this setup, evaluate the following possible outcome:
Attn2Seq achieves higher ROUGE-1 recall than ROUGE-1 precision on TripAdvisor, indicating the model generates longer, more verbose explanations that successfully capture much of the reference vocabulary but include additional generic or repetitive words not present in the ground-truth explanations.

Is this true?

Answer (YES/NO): NO